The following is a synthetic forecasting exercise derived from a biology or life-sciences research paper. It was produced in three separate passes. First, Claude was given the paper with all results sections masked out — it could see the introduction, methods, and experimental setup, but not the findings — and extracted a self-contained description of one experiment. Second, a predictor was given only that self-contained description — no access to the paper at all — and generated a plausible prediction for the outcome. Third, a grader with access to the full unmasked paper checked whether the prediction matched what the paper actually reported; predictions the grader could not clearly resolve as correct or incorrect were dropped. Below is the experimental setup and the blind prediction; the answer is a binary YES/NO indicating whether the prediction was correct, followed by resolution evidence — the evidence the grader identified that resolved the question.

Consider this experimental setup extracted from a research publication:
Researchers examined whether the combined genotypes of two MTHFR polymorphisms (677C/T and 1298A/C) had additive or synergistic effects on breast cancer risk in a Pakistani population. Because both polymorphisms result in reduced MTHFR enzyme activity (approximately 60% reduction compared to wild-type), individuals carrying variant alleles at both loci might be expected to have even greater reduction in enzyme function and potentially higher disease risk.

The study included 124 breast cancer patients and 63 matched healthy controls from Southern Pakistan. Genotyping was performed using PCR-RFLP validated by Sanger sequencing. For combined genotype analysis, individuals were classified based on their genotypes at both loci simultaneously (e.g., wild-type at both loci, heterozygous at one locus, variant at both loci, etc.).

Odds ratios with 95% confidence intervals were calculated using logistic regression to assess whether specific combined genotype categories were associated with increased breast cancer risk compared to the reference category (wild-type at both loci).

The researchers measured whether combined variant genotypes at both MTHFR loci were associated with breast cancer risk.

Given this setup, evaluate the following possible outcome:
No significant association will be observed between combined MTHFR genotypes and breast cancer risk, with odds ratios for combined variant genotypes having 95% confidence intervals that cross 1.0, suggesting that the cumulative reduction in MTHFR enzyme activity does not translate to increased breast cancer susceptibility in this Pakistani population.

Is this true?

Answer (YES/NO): NO